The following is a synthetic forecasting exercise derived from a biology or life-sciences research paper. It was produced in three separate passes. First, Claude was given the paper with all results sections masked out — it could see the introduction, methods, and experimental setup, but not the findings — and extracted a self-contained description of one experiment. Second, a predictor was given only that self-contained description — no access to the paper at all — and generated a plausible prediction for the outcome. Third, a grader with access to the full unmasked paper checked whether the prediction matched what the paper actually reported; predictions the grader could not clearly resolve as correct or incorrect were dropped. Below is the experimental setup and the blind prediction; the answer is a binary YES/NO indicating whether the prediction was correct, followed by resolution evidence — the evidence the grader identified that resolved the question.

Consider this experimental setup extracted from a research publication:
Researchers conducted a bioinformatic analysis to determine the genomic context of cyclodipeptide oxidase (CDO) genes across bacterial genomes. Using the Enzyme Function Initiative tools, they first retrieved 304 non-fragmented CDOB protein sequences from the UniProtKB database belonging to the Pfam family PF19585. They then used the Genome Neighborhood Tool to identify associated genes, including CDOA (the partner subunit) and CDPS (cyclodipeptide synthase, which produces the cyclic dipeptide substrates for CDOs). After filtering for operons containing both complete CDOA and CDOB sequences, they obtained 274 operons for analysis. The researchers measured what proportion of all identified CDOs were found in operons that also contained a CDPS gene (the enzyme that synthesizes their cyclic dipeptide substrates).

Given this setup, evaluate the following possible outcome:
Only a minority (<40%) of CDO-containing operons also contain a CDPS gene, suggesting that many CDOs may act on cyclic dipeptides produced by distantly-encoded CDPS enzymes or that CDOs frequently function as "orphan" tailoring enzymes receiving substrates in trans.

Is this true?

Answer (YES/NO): YES